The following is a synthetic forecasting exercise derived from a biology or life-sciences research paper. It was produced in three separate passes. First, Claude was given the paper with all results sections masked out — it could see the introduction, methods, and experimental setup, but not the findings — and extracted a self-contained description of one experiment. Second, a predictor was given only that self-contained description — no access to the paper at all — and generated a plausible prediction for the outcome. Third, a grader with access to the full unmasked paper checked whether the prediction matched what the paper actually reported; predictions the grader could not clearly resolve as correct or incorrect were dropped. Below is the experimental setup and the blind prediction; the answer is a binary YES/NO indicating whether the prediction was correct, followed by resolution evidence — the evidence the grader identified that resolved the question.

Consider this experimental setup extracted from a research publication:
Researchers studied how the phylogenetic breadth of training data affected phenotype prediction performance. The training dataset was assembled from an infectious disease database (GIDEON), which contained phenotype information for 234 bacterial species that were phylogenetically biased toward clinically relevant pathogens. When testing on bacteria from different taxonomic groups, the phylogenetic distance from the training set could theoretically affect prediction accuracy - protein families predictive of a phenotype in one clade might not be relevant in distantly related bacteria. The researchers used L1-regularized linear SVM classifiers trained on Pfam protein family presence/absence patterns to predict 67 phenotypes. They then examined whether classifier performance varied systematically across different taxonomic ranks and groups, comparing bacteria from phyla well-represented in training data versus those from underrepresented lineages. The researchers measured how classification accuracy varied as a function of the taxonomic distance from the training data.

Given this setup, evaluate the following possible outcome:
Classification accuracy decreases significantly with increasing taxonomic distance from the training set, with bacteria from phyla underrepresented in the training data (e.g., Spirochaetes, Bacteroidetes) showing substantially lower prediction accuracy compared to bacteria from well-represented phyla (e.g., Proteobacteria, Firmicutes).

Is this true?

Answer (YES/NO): NO